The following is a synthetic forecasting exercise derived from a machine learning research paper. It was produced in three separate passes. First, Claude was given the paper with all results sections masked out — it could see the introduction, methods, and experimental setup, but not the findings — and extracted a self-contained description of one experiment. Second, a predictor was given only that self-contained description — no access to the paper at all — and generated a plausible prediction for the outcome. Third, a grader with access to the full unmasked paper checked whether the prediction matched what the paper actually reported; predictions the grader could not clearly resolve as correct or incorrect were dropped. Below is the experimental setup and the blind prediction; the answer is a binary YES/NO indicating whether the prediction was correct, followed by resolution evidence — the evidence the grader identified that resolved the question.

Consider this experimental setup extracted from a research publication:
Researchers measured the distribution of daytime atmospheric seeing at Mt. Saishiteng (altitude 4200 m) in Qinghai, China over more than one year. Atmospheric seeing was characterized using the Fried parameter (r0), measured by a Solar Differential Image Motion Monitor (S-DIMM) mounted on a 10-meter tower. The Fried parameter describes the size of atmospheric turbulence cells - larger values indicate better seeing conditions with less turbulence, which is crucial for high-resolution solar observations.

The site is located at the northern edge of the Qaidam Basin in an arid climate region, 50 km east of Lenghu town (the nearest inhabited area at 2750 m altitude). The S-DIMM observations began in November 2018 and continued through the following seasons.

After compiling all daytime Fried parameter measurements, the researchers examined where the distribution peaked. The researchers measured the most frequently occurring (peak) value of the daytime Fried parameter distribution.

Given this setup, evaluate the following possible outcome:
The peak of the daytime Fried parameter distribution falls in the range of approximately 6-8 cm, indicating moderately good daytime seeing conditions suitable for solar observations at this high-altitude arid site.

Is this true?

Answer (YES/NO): NO